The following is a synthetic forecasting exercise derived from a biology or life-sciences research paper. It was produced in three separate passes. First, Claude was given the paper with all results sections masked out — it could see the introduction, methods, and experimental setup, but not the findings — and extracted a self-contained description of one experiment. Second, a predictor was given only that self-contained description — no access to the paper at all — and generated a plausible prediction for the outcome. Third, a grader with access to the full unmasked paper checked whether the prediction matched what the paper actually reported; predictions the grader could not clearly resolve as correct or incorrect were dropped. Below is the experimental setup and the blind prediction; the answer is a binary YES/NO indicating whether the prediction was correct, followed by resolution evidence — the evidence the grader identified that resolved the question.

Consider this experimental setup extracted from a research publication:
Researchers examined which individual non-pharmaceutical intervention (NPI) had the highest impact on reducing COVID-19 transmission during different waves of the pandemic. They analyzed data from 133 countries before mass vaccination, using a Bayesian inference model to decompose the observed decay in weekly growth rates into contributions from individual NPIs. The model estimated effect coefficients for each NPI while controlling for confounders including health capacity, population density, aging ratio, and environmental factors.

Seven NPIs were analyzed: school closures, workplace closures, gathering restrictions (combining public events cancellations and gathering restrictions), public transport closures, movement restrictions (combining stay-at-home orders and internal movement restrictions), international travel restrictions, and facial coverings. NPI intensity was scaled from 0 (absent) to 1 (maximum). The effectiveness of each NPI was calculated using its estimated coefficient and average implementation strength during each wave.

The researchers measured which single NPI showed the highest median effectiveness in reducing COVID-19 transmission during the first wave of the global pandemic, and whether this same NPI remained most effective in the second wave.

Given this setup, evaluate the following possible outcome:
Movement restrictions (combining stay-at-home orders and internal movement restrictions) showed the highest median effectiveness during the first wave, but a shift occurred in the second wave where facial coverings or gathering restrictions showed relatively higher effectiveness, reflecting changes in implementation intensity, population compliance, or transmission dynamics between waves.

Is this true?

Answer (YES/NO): NO